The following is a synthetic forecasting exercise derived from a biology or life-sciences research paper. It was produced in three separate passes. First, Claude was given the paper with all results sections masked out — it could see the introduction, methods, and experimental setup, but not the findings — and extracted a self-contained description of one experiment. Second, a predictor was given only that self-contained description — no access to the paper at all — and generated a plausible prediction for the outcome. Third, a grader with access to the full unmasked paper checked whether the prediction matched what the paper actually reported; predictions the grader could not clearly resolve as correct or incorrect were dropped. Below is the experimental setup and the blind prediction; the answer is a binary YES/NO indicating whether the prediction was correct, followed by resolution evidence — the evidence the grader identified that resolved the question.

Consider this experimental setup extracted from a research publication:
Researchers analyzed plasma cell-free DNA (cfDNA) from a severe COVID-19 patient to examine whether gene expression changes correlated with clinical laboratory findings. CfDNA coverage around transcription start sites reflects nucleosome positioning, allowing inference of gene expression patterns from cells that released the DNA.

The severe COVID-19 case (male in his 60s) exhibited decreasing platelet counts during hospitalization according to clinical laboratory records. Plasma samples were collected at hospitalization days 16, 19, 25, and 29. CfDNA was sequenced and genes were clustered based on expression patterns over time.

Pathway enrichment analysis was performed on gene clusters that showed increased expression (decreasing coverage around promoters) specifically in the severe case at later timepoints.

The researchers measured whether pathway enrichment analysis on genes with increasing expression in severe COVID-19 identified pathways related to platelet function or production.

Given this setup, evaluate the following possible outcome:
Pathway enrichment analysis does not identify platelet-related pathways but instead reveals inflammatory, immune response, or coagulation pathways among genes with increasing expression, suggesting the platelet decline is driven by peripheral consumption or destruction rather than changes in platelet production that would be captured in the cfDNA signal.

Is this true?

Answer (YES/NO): NO